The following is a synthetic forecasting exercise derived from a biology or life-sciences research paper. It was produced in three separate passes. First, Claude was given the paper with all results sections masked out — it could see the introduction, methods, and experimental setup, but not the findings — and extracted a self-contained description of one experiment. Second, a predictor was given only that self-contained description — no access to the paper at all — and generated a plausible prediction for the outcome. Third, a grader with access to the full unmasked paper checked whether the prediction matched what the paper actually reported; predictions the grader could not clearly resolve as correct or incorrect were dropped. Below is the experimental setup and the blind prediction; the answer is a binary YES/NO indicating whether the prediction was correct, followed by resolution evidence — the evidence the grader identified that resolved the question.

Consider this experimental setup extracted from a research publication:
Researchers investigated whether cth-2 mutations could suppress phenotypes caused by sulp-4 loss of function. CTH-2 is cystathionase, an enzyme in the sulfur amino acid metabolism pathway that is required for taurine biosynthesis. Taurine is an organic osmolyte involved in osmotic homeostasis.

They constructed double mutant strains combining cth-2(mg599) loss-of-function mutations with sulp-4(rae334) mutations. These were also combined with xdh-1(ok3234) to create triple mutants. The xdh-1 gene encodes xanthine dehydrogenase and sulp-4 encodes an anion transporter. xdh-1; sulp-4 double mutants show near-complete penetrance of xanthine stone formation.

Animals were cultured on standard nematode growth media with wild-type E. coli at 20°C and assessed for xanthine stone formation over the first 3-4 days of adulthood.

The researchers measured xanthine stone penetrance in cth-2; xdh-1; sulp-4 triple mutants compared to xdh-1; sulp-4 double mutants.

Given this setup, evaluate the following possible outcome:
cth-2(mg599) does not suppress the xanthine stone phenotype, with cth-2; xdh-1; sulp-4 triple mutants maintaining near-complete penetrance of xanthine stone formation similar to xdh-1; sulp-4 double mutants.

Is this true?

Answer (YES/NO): NO